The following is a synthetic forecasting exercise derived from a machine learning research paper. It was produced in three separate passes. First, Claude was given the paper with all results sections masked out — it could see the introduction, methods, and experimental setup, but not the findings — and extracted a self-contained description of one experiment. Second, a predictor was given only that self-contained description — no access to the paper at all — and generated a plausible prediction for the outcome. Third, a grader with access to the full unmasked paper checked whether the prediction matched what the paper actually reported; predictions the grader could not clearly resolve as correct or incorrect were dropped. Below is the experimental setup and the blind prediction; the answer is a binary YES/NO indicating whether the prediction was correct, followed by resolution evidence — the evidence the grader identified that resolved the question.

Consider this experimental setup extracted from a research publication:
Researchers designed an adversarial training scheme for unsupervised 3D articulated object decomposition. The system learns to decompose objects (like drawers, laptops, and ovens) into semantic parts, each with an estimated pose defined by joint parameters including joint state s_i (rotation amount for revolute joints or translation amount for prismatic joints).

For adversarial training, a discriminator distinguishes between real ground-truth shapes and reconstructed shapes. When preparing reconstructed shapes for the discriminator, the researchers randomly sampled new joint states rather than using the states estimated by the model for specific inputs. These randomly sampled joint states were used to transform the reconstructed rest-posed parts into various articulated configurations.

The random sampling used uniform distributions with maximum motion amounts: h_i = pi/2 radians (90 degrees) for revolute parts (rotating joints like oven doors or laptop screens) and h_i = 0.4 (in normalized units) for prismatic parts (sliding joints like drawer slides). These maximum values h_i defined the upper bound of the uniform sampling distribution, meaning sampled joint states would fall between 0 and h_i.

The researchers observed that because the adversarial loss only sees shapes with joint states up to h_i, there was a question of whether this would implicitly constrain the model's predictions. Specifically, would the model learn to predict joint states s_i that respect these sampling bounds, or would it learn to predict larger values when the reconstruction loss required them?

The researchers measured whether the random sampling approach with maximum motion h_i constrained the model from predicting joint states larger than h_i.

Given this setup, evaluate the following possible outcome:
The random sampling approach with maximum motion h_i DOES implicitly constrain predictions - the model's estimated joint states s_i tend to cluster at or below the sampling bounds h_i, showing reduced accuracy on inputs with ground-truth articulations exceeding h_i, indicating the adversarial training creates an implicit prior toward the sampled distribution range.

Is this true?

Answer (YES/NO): NO